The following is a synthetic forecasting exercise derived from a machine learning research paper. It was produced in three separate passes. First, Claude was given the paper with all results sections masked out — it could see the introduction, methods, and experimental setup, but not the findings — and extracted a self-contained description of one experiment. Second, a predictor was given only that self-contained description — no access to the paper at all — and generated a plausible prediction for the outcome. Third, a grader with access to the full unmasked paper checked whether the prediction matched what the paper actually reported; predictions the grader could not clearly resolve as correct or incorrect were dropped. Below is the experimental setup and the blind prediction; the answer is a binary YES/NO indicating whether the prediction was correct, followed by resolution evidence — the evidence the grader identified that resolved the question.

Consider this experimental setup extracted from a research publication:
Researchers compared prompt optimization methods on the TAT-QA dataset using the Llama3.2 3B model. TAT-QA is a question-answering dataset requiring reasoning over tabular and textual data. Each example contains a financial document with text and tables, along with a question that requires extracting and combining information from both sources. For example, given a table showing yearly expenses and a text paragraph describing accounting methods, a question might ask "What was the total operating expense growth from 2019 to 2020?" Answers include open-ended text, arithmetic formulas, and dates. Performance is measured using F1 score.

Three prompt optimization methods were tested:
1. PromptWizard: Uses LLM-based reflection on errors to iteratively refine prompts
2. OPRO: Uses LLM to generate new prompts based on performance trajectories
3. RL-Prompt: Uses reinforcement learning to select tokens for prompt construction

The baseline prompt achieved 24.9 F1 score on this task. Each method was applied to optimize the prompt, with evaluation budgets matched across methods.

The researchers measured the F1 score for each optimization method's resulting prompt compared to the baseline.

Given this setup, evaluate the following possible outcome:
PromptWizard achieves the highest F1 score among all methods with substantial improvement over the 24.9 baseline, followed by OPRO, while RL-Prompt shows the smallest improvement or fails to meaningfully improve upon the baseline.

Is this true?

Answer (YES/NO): NO